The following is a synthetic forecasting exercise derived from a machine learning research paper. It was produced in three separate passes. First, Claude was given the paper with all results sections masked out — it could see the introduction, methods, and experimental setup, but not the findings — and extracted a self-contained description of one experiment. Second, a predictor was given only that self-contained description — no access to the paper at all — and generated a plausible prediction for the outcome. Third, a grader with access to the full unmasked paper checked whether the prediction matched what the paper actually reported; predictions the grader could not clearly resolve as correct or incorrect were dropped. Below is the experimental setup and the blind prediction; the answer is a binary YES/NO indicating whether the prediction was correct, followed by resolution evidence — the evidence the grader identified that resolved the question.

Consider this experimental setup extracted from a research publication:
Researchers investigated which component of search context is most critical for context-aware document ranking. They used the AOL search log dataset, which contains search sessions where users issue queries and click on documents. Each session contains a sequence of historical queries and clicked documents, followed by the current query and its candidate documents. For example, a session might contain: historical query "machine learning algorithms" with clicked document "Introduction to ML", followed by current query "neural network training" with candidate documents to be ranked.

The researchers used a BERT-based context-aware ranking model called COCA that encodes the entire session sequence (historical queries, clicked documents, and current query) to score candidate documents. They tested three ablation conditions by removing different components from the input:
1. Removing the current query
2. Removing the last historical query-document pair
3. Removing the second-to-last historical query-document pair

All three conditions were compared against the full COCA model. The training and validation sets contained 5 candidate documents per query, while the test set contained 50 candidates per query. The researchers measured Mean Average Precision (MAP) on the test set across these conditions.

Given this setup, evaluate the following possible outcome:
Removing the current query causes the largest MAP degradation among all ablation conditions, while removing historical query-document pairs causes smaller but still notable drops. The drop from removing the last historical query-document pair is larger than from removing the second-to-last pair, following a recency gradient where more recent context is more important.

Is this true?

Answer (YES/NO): YES